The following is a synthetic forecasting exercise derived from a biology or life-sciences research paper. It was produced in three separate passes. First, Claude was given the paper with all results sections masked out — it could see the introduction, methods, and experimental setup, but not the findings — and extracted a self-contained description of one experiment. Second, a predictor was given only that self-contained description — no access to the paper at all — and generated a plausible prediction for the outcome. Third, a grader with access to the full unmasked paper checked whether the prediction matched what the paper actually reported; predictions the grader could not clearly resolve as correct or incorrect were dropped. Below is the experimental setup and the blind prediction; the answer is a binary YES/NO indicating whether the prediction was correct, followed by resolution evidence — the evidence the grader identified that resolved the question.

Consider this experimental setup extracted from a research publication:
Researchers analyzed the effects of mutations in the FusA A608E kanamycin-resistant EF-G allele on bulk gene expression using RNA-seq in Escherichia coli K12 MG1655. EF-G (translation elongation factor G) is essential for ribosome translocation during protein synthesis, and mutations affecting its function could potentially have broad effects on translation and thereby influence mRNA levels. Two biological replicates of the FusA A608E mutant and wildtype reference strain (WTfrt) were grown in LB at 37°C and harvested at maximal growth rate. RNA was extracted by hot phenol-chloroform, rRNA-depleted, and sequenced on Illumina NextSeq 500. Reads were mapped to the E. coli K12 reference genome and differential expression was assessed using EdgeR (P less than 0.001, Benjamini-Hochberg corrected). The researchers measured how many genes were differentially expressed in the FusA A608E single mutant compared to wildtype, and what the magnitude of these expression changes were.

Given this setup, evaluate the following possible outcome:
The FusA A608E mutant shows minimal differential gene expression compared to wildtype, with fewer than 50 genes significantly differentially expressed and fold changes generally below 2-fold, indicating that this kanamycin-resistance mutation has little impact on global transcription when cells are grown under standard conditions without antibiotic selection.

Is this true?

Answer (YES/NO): NO